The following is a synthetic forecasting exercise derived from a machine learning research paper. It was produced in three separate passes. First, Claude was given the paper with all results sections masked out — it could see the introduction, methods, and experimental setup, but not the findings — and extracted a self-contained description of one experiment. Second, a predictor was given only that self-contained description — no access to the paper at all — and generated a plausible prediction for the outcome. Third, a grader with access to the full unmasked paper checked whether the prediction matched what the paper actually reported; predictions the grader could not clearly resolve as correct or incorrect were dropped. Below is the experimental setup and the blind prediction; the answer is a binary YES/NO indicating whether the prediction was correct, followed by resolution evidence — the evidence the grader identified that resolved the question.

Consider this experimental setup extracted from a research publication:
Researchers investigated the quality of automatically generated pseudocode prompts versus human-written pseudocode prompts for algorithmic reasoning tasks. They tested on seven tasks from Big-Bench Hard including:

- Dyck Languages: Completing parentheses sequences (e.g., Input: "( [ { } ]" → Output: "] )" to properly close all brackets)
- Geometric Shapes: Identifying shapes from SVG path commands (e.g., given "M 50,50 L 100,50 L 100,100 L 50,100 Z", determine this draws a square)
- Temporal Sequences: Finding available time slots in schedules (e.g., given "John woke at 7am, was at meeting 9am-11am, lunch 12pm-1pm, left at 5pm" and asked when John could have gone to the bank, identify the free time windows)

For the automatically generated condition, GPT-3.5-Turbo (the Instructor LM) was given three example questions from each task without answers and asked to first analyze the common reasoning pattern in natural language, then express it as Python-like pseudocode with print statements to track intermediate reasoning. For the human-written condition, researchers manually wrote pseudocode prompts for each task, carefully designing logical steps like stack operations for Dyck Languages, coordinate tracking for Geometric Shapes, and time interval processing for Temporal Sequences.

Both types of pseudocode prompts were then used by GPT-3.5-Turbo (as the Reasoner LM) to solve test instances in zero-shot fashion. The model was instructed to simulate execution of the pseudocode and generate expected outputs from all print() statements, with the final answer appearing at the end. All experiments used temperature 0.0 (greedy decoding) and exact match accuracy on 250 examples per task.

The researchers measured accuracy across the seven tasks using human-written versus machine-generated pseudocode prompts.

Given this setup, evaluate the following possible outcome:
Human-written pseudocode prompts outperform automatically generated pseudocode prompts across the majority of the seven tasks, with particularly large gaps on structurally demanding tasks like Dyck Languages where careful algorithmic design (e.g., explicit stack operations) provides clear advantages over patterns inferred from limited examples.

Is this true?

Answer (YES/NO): NO